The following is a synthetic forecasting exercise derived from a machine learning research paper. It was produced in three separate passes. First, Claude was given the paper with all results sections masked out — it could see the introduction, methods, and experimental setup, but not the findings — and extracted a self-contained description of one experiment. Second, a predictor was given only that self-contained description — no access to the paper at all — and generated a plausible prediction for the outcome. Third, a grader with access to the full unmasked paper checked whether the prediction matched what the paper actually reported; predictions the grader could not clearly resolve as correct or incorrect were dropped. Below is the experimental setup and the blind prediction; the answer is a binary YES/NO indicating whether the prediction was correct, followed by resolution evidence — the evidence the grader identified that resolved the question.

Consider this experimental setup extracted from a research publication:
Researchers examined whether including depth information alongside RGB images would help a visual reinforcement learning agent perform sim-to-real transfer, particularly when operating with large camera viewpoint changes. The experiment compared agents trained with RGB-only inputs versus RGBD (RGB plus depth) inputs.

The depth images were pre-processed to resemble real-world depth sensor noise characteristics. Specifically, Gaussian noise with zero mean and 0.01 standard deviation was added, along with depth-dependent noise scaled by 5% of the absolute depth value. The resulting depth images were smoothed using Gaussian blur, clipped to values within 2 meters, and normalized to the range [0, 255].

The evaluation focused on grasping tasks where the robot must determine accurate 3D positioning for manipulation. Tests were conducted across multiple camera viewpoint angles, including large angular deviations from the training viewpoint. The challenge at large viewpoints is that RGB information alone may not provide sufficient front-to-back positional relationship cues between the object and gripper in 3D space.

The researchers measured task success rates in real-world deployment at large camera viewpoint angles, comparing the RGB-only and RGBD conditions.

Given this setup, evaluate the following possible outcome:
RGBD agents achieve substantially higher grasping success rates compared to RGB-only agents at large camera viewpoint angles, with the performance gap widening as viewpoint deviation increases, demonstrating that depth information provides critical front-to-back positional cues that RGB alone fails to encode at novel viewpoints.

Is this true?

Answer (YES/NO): NO